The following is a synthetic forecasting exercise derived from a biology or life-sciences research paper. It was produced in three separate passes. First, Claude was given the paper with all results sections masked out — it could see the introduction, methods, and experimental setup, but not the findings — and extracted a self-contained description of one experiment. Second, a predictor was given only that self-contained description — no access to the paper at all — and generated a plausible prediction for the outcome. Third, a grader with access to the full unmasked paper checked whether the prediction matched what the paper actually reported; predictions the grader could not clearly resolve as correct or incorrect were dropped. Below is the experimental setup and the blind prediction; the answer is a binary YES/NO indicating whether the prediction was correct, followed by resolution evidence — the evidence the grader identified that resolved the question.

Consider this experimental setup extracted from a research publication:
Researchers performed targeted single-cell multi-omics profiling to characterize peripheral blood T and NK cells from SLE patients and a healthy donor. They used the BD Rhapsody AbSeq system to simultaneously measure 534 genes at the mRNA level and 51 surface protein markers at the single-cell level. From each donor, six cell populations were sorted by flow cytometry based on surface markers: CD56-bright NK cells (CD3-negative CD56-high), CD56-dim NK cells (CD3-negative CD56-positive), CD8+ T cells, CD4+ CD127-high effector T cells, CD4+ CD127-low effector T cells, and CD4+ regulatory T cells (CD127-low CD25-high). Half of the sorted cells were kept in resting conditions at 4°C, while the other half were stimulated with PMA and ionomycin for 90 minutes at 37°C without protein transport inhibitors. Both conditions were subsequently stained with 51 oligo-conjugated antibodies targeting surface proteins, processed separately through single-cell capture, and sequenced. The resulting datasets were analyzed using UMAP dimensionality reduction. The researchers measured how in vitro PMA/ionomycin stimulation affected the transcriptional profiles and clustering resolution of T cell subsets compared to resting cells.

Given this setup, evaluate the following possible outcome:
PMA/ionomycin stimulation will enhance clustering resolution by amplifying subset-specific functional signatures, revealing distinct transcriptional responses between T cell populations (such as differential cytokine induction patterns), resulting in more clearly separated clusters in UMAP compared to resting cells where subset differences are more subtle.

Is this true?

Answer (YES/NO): YES